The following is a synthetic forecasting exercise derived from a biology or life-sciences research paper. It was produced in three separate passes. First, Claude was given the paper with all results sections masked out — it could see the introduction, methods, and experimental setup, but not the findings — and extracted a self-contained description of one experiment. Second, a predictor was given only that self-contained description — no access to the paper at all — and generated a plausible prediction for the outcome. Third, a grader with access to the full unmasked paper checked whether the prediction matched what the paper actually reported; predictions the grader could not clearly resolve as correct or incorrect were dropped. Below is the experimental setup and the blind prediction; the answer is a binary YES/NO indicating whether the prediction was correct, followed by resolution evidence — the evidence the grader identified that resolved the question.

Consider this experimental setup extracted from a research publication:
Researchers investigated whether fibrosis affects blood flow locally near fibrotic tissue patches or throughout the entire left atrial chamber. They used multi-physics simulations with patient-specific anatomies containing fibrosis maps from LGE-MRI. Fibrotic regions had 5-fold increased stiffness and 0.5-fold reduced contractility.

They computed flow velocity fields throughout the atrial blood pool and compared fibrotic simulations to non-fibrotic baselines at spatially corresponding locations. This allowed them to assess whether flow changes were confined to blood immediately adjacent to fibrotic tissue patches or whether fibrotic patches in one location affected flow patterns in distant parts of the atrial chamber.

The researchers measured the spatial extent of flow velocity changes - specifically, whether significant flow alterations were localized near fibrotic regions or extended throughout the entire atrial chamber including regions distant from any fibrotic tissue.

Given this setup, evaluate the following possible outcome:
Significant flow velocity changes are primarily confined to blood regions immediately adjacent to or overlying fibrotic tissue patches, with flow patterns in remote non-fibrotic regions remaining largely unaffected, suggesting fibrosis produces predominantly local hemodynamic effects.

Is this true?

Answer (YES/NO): NO